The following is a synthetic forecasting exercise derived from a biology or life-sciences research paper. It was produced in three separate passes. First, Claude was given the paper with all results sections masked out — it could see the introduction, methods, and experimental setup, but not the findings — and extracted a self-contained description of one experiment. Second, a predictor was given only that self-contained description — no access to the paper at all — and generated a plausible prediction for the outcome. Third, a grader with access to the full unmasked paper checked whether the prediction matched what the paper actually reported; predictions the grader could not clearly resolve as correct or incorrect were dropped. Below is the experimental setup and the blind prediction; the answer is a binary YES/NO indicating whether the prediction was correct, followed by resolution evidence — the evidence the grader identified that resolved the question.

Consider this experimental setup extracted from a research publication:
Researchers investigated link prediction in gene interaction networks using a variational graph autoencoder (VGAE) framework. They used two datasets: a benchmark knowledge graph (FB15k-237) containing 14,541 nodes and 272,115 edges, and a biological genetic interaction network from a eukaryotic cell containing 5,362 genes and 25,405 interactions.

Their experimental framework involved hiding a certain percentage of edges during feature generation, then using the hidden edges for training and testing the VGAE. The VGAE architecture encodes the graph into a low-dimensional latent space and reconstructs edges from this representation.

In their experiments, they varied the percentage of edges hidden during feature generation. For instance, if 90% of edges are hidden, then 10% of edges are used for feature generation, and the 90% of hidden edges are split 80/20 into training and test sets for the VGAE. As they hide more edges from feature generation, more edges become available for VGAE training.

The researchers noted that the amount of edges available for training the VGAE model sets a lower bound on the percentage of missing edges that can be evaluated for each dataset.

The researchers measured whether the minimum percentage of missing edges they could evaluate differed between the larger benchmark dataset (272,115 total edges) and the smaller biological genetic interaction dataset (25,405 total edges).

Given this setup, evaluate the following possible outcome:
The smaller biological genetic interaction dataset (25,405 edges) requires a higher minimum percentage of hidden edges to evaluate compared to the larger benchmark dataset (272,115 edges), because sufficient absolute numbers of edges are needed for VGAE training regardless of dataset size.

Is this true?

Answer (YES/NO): YES